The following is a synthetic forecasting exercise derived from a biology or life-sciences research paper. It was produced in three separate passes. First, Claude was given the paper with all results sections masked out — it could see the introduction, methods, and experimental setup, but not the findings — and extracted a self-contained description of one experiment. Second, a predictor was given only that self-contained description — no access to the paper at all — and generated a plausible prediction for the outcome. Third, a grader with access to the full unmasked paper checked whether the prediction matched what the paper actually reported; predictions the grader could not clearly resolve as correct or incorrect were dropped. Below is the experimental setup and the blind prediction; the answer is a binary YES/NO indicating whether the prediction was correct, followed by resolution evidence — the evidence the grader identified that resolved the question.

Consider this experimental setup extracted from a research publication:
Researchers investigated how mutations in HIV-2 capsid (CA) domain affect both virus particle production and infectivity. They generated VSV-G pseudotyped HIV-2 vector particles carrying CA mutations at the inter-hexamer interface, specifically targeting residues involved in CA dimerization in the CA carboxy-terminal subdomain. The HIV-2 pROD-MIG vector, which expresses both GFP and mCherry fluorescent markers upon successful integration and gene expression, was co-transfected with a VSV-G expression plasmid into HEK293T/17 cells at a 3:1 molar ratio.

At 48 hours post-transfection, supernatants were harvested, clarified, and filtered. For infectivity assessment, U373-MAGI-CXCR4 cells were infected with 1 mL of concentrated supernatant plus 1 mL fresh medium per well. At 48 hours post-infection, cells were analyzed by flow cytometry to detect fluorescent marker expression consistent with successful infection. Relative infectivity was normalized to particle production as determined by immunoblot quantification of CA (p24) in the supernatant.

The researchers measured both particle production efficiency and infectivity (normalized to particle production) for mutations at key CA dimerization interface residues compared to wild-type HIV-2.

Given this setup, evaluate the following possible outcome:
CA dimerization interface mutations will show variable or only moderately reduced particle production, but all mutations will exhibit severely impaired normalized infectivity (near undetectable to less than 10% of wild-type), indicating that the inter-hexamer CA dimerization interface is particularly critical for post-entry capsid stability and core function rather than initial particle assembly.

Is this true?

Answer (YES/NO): NO